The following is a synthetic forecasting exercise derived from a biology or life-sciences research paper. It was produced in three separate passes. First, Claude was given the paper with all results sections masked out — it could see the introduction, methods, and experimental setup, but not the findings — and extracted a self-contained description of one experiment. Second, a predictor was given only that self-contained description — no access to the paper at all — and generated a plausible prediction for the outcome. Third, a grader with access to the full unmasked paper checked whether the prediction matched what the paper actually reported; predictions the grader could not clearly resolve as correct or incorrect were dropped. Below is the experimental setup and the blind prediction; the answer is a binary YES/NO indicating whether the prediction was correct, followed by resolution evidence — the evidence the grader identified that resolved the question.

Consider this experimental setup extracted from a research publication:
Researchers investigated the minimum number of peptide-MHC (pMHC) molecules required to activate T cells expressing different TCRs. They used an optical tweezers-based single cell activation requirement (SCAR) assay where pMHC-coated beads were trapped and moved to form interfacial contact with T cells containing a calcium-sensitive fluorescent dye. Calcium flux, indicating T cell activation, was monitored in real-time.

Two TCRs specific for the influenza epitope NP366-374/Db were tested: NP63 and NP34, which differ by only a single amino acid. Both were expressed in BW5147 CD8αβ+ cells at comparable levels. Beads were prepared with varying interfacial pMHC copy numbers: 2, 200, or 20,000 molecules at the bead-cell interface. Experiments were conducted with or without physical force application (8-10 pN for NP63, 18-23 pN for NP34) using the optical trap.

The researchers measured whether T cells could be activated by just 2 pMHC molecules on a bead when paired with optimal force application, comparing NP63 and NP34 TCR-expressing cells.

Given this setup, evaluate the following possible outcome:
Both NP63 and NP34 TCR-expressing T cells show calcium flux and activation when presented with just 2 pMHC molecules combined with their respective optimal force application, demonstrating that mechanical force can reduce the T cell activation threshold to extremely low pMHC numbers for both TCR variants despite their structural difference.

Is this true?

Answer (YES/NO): NO